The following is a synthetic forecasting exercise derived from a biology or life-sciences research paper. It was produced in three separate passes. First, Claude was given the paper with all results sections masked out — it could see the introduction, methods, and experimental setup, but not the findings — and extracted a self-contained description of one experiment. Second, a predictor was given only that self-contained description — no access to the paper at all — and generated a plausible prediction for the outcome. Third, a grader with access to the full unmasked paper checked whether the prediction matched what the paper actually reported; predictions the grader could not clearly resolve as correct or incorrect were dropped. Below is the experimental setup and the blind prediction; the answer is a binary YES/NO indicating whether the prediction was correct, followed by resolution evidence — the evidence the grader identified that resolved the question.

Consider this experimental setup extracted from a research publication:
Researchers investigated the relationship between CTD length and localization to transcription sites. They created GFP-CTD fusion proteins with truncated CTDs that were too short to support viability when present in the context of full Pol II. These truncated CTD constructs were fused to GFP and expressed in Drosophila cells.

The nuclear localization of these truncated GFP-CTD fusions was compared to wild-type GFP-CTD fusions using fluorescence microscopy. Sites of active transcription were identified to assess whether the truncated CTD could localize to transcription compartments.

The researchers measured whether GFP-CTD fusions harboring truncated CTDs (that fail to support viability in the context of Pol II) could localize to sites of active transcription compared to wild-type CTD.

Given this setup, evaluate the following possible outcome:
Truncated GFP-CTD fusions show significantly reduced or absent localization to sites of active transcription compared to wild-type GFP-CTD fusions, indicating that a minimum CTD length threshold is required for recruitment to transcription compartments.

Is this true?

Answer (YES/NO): YES